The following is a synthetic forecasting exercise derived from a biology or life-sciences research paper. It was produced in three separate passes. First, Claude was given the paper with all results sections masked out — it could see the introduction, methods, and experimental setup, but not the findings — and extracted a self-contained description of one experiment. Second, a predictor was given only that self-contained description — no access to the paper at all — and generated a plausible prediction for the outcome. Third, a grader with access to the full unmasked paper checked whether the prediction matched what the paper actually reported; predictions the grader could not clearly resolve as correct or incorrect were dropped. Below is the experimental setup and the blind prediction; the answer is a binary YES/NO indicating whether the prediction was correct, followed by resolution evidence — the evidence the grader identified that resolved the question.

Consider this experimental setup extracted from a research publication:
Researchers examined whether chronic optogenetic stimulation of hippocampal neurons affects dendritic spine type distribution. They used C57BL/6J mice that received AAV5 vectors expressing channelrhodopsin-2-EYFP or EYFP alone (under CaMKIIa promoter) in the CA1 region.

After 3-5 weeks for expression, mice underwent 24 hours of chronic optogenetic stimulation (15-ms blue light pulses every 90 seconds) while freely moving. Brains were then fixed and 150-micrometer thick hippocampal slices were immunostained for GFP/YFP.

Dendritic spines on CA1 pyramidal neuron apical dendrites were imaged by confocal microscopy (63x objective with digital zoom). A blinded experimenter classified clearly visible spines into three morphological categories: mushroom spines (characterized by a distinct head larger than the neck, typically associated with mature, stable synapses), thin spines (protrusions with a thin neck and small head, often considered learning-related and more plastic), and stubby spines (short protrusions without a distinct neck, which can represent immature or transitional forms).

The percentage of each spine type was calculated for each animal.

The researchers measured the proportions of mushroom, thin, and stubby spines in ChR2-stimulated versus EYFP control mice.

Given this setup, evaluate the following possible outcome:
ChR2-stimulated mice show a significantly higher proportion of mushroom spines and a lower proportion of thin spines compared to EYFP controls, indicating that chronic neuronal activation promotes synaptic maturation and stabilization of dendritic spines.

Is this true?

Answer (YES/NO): NO